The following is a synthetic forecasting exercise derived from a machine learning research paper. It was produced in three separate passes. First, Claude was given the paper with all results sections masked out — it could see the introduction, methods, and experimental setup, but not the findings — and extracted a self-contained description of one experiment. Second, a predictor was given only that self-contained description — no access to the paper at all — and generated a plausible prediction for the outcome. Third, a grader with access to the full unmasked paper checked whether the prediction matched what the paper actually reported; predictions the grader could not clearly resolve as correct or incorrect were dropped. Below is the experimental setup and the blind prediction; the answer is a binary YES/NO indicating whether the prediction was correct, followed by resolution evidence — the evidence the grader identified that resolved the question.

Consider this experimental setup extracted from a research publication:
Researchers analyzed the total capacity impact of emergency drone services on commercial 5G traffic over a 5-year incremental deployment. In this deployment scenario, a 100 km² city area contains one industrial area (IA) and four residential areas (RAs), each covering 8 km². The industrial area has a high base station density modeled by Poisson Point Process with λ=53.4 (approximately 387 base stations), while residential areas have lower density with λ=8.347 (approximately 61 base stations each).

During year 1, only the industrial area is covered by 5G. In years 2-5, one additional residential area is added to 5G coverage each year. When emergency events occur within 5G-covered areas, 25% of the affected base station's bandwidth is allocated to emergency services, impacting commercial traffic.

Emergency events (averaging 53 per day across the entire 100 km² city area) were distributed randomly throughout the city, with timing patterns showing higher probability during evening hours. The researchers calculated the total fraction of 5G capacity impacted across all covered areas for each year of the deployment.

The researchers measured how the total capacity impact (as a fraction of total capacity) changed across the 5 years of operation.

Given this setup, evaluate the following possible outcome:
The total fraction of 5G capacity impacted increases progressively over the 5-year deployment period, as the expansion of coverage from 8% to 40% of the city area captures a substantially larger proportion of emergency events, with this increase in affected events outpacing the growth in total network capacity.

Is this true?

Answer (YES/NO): YES